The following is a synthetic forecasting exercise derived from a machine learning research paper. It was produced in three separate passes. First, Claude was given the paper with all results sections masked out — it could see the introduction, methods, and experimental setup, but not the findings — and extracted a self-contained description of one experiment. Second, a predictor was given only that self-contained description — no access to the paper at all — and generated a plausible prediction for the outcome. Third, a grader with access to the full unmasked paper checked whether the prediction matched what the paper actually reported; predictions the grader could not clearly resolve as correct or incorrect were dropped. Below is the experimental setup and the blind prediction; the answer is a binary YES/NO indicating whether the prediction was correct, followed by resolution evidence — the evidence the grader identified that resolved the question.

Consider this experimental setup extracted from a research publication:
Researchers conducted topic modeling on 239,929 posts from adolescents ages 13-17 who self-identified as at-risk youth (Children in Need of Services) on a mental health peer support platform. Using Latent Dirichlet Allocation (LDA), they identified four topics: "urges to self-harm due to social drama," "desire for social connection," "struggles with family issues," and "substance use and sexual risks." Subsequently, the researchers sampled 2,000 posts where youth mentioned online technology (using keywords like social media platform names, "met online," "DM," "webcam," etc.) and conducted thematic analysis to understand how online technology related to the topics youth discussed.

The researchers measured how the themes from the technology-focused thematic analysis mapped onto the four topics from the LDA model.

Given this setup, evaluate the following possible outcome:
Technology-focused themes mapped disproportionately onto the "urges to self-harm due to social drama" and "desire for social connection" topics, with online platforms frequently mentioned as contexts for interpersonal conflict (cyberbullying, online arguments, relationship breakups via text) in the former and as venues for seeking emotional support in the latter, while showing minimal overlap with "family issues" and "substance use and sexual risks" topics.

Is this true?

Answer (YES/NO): NO